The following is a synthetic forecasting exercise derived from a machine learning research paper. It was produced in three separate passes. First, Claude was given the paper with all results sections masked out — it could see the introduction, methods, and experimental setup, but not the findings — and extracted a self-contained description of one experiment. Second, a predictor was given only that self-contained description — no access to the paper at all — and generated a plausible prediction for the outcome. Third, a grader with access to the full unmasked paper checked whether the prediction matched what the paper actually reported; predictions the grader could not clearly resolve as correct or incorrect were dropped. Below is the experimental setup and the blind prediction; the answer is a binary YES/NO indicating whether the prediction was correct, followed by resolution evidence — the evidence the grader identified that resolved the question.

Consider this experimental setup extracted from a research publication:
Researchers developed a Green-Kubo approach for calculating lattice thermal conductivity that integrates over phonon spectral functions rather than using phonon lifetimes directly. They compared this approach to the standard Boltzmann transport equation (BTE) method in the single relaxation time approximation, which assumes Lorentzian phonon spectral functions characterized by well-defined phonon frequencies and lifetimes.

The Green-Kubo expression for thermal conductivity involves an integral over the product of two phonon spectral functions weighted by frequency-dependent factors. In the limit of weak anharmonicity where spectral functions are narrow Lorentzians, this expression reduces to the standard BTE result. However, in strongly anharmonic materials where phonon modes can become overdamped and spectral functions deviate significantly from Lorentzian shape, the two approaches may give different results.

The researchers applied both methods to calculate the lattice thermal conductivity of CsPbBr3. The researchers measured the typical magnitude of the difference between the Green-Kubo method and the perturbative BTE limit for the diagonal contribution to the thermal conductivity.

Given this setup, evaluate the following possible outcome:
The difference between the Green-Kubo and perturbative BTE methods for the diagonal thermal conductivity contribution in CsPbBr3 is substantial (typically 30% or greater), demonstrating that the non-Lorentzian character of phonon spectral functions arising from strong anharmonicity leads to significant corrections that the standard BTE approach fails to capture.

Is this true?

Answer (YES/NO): NO